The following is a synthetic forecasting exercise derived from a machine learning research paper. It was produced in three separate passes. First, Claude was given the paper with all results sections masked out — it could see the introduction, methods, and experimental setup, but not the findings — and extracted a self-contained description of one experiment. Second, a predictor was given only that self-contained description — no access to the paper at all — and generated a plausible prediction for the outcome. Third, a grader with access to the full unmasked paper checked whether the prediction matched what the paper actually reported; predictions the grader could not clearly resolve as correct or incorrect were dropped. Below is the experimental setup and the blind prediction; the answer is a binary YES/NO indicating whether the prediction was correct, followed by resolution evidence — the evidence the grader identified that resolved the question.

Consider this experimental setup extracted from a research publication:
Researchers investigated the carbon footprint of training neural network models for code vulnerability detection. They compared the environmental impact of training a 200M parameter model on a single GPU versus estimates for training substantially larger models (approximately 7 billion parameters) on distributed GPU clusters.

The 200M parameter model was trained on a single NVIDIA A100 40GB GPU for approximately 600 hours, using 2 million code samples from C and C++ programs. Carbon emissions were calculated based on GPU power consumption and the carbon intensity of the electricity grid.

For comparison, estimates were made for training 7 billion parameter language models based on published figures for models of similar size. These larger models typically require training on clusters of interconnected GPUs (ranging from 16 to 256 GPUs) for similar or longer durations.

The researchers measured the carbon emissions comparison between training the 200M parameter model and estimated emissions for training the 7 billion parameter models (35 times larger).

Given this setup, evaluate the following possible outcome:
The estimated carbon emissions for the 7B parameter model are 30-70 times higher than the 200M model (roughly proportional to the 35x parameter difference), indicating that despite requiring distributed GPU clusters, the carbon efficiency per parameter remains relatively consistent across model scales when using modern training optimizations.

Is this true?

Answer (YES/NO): NO